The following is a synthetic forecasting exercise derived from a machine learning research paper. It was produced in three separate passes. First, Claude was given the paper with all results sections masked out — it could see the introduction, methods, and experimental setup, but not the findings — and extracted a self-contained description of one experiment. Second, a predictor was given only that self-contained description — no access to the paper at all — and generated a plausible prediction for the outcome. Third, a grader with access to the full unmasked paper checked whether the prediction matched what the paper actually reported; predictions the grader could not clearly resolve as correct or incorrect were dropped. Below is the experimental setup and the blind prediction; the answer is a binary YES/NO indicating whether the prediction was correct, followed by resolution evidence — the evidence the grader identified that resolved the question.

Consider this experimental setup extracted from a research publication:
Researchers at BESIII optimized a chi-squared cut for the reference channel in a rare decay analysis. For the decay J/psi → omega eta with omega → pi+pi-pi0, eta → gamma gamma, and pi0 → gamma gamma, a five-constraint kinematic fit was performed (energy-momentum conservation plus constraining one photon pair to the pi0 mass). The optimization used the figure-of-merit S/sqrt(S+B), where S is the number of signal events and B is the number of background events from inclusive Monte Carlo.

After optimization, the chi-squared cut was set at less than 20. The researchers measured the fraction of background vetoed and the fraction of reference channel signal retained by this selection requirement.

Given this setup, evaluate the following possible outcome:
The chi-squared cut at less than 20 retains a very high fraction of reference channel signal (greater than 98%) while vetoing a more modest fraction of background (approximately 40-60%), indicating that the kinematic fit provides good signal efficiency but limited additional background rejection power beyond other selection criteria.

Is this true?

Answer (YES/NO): NO